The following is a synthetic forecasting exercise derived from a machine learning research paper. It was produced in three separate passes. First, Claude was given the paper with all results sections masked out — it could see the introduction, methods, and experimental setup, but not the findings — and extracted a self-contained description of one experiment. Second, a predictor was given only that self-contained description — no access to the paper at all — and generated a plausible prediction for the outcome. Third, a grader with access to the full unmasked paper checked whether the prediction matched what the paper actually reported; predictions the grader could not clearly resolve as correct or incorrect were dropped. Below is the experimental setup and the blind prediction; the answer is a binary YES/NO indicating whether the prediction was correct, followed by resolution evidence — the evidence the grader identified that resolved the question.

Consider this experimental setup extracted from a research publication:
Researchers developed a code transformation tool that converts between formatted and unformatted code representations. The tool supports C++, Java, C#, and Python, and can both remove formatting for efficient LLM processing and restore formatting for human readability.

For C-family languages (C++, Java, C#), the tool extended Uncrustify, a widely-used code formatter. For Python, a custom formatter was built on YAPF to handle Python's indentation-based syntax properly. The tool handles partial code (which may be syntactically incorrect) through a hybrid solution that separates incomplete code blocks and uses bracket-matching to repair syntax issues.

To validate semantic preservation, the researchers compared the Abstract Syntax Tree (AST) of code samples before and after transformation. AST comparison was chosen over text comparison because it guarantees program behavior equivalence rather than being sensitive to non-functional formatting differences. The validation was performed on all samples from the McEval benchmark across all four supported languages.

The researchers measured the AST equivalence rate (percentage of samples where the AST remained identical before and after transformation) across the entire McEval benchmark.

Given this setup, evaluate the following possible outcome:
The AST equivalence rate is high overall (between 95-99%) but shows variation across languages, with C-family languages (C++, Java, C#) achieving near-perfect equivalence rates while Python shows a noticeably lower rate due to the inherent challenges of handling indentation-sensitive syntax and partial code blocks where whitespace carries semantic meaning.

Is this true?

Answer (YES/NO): NO